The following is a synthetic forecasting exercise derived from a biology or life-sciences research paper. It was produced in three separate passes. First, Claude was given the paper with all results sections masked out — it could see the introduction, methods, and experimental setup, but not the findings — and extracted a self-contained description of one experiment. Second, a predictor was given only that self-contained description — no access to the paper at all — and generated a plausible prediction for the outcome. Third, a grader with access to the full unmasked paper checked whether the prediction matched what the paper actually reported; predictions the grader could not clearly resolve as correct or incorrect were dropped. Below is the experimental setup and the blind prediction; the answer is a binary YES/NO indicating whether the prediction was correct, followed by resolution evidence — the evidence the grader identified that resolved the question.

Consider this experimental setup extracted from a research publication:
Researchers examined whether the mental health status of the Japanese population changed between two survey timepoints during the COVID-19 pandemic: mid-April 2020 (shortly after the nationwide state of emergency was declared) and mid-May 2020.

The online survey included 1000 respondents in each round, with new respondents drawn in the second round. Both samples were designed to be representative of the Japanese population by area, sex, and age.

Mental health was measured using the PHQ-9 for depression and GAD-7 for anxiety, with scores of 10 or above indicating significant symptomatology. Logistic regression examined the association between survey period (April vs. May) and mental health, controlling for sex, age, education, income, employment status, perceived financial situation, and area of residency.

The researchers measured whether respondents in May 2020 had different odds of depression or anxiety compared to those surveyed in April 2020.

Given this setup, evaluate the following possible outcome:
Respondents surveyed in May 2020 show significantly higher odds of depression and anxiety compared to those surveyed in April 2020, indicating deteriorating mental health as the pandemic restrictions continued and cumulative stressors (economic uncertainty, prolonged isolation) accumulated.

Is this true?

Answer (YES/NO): NO